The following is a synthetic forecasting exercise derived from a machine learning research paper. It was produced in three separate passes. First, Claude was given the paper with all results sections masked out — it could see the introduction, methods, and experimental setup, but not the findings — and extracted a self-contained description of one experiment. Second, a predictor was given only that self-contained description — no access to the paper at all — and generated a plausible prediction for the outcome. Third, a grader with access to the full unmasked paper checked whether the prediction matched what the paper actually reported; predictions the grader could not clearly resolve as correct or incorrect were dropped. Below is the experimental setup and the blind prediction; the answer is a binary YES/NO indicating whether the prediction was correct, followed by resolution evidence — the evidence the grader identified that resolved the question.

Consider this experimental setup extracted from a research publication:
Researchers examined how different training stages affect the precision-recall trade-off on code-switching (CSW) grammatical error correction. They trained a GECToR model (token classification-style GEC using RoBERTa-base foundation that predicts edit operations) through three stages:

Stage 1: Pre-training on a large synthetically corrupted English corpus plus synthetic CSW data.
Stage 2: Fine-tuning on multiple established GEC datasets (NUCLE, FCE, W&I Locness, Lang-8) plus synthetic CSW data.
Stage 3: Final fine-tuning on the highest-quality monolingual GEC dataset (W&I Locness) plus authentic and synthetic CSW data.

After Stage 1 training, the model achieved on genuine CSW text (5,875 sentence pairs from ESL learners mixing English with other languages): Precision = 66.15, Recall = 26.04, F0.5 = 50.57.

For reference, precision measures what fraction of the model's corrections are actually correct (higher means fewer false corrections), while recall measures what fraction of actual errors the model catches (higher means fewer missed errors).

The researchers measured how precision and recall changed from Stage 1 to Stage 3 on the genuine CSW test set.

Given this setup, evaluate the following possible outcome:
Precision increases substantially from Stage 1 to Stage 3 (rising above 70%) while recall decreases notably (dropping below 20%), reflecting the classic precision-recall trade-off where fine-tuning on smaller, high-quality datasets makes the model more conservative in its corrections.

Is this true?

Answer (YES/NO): NO